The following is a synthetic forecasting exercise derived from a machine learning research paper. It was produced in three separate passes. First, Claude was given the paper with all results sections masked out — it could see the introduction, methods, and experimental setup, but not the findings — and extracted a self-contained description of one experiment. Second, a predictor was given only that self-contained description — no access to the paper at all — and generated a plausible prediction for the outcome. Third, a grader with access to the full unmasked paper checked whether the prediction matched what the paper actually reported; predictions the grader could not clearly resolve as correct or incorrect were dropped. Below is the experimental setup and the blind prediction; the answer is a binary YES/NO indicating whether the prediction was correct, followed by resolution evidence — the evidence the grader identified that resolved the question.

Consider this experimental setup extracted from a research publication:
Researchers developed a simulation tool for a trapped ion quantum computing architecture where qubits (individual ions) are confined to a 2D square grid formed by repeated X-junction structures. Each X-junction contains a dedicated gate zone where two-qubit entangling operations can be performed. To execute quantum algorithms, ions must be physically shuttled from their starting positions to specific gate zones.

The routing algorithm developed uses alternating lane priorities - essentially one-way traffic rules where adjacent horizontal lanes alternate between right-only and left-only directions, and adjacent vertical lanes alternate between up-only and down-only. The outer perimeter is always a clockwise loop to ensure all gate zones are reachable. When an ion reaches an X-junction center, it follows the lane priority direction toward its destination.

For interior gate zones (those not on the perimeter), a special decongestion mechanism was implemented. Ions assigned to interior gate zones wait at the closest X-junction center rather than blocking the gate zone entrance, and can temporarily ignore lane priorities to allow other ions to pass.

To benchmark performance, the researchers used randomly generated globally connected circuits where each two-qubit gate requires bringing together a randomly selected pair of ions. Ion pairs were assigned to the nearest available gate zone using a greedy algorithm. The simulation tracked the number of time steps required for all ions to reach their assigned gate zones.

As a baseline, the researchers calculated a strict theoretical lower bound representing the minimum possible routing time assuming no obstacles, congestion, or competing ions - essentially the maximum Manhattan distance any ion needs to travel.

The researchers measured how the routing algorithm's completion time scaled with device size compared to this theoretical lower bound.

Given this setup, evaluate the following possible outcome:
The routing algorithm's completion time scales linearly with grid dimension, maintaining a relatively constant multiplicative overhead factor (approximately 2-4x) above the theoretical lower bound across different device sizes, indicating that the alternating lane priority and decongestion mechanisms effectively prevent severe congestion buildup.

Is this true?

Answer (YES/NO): NO